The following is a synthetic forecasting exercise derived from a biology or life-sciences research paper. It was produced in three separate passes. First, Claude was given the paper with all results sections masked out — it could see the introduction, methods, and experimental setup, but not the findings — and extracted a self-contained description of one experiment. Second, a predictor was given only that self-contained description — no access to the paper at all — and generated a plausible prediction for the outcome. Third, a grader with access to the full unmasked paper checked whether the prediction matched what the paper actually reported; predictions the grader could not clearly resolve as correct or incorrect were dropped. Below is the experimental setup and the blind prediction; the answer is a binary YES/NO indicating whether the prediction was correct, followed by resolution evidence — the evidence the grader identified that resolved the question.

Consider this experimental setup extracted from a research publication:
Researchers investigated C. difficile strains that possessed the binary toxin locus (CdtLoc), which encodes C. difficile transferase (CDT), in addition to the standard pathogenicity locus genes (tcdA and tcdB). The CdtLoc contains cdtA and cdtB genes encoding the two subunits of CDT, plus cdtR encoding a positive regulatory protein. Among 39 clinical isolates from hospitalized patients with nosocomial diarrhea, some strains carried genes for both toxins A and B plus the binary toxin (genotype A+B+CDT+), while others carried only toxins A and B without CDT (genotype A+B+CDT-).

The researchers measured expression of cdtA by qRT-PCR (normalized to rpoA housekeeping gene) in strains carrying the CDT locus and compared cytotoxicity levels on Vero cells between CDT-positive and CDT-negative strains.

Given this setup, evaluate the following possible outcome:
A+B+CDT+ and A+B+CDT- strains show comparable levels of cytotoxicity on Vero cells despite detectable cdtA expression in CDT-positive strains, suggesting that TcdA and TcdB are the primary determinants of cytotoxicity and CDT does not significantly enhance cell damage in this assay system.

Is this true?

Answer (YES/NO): YES